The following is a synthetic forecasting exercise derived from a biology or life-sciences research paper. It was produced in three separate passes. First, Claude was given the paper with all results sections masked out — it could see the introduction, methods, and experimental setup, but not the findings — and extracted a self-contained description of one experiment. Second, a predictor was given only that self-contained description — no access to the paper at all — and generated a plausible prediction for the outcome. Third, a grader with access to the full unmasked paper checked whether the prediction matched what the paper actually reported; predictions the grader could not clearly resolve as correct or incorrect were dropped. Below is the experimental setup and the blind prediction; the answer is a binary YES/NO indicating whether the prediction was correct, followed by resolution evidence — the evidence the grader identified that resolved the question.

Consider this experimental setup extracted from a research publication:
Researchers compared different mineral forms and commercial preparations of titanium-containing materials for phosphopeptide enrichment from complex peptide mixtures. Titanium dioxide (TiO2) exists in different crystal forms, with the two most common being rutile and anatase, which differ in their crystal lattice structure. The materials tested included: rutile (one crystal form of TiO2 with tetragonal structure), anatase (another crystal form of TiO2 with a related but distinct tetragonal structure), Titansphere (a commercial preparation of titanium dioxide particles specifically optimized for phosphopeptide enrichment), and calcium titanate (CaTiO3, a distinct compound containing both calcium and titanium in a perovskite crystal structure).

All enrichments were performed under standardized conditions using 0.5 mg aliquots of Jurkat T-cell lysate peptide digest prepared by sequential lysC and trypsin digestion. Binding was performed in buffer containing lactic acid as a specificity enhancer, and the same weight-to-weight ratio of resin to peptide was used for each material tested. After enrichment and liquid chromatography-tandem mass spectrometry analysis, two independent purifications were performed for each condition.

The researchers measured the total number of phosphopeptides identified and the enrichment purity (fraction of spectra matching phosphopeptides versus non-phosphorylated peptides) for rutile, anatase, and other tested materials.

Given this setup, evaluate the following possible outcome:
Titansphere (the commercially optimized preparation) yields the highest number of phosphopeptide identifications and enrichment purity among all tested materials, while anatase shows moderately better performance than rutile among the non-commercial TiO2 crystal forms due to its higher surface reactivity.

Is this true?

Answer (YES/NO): NO